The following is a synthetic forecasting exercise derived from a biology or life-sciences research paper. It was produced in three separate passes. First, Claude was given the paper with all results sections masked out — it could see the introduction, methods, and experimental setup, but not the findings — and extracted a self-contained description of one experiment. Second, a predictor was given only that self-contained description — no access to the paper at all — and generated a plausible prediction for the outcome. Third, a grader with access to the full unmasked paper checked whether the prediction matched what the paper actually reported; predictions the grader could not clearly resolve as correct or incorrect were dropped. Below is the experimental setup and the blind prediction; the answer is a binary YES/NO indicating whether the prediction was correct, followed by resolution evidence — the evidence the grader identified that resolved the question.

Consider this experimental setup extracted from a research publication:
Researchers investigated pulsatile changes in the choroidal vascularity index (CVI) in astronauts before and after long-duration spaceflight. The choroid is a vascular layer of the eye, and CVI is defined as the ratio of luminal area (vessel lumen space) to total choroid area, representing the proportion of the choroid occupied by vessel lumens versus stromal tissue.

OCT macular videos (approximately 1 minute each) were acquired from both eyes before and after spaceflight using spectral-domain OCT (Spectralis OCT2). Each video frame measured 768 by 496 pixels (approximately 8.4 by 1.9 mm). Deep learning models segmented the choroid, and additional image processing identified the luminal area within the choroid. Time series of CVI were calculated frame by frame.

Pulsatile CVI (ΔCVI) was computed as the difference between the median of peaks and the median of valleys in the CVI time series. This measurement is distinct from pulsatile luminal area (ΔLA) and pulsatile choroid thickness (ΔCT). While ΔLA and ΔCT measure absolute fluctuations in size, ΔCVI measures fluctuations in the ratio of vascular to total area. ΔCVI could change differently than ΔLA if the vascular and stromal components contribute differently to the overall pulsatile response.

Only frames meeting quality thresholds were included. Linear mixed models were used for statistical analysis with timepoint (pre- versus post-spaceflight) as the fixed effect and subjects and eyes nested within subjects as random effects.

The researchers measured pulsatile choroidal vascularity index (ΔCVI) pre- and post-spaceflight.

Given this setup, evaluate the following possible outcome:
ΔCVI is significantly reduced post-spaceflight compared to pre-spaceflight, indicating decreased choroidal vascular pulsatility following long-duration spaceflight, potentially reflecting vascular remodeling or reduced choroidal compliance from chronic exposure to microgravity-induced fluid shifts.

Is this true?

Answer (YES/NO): NO